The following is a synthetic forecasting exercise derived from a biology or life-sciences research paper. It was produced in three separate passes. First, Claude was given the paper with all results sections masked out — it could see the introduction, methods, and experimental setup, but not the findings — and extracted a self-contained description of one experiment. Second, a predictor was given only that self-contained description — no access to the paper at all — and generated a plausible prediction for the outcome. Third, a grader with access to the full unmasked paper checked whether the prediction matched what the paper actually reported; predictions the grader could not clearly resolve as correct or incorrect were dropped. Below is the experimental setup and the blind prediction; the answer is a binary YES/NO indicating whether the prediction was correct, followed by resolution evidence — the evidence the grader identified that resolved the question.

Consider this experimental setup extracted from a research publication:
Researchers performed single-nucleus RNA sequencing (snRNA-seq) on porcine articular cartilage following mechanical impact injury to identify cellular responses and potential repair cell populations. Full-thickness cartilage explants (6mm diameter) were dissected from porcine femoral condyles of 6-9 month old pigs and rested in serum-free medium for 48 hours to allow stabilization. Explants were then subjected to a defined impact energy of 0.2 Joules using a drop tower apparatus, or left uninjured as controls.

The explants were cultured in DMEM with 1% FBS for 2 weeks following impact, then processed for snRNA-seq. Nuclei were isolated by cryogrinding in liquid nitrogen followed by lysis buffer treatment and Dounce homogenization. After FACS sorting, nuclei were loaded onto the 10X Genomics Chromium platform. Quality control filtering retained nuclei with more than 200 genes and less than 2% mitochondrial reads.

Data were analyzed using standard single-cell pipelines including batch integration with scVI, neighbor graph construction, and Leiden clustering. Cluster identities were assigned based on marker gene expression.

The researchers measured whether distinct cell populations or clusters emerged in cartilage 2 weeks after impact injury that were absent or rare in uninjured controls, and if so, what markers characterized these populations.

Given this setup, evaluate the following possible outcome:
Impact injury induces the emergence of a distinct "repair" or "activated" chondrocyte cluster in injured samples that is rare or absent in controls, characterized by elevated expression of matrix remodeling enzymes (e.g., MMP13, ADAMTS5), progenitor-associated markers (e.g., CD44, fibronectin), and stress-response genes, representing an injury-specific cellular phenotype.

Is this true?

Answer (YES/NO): NO